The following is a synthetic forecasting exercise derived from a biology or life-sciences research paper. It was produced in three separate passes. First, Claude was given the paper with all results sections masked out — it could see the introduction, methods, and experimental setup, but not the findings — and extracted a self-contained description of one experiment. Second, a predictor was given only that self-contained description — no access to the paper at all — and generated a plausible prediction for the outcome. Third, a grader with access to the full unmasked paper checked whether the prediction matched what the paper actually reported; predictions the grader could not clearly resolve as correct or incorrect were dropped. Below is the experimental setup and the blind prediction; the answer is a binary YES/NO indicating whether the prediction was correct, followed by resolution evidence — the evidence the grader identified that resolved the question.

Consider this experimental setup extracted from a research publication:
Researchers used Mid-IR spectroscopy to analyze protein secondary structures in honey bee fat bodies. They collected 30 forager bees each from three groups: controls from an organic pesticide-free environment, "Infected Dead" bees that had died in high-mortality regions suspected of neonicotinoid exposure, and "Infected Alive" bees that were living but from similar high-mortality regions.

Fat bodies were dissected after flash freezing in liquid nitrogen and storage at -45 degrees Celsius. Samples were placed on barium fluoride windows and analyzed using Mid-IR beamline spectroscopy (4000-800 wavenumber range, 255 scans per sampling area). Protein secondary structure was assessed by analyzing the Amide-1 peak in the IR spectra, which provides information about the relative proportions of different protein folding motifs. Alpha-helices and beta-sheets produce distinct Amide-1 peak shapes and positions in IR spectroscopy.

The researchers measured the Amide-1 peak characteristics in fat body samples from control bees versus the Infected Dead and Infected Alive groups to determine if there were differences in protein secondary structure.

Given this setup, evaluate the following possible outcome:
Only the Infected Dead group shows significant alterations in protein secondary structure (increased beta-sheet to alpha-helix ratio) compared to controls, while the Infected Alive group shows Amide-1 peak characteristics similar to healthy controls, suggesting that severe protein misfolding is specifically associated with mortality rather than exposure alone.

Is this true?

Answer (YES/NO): NO